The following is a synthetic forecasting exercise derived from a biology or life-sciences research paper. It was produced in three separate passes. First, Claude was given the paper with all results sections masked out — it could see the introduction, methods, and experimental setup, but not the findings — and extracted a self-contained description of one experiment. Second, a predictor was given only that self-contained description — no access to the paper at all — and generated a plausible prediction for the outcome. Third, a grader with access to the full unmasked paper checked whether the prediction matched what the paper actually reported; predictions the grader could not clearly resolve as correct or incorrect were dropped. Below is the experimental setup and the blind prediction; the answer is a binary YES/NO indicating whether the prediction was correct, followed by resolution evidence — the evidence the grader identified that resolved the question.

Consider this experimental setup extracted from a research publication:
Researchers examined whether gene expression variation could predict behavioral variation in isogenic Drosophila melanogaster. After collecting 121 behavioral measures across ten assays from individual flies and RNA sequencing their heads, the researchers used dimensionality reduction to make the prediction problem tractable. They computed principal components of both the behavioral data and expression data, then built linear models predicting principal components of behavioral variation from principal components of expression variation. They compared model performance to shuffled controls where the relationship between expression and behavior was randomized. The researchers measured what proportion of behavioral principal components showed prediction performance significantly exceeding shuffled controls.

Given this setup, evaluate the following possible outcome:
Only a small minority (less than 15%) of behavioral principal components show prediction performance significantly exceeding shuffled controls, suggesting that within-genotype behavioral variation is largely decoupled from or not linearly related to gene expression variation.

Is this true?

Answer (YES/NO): NO